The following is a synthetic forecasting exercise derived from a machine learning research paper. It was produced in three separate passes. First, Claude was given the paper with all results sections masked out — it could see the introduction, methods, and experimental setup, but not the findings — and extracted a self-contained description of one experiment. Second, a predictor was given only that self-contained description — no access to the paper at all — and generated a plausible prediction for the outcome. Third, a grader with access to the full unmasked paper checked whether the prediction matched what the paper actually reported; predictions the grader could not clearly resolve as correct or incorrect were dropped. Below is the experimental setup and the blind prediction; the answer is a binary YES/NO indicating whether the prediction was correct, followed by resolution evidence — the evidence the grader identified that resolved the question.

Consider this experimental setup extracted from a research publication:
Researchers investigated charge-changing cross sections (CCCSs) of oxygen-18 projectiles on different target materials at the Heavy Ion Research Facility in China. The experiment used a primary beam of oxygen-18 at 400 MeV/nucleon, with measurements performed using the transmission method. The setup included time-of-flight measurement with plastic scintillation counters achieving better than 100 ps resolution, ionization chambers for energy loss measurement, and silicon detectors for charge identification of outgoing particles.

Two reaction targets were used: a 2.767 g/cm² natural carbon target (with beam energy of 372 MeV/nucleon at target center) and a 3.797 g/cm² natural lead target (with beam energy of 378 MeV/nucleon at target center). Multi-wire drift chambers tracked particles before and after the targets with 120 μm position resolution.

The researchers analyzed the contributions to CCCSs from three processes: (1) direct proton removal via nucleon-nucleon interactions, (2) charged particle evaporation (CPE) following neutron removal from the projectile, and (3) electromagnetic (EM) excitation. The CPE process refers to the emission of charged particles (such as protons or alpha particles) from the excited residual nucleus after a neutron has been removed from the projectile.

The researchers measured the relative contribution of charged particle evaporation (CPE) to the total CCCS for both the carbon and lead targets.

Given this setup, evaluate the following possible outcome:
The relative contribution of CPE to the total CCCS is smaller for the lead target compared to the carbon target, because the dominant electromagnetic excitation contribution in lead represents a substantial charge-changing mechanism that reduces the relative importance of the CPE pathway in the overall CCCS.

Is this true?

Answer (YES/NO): YES